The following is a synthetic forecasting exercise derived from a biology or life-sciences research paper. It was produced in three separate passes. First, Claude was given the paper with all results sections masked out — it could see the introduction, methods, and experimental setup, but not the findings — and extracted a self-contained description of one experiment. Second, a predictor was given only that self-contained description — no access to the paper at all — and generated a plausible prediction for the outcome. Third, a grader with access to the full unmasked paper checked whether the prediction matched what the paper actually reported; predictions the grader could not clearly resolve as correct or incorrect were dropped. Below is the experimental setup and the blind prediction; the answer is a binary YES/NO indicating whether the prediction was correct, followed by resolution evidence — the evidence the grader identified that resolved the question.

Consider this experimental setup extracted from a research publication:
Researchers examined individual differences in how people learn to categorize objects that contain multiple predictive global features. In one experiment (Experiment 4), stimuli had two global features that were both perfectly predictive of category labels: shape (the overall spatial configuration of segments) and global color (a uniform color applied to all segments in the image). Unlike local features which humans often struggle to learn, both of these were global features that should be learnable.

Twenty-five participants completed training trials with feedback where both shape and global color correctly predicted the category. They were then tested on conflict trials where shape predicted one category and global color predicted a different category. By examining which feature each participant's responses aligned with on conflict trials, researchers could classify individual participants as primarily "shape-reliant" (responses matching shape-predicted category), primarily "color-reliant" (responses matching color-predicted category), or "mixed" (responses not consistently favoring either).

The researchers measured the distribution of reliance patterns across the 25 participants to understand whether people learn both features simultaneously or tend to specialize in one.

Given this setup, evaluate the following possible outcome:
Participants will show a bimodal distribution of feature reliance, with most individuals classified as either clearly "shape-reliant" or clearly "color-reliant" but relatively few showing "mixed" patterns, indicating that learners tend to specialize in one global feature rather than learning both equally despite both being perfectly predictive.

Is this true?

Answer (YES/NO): YES